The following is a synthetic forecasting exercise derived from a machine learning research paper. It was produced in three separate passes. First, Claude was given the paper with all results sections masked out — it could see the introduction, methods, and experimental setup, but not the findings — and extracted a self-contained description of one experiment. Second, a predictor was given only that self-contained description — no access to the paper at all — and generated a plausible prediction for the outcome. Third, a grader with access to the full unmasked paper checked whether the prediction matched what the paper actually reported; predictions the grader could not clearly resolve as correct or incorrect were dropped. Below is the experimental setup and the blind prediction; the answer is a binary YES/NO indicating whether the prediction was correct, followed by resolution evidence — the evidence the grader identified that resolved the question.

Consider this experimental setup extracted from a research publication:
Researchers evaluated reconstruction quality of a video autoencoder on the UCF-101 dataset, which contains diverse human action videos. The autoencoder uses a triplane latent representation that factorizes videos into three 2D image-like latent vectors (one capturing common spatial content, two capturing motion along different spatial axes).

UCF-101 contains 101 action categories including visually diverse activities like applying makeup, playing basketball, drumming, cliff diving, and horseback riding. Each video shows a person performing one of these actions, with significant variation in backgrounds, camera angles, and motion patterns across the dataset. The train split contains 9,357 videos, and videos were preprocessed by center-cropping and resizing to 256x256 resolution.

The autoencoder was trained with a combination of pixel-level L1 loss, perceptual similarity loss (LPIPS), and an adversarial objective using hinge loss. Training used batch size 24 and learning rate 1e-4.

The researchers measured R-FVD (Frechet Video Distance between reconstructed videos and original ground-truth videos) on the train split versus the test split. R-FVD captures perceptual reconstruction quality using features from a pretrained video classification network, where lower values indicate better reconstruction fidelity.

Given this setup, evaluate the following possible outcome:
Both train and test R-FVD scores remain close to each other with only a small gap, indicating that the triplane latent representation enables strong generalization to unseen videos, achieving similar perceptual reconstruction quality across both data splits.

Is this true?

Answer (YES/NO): NO